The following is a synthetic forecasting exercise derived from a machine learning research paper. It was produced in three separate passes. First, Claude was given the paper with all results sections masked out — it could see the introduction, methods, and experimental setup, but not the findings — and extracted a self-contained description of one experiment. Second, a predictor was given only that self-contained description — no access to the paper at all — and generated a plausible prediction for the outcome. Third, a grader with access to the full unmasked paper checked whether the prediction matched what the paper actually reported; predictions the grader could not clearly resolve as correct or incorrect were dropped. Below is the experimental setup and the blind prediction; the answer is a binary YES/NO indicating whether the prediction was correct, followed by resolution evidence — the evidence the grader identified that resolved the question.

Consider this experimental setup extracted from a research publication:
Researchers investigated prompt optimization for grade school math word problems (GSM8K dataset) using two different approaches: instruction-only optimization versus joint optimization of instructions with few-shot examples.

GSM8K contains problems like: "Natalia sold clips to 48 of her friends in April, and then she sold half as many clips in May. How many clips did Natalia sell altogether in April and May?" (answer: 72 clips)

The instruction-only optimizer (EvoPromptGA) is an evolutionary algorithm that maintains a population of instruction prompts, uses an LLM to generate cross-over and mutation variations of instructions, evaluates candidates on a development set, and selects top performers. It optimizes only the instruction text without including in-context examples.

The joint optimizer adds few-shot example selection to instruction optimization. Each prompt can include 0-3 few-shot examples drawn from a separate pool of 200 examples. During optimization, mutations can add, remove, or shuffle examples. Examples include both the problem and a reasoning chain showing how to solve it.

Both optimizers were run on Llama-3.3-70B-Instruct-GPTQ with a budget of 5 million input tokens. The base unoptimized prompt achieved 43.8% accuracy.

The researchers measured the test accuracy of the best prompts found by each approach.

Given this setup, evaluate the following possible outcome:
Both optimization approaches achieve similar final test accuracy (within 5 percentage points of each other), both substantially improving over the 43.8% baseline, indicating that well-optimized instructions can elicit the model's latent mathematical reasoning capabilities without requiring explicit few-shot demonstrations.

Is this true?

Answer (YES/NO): NO